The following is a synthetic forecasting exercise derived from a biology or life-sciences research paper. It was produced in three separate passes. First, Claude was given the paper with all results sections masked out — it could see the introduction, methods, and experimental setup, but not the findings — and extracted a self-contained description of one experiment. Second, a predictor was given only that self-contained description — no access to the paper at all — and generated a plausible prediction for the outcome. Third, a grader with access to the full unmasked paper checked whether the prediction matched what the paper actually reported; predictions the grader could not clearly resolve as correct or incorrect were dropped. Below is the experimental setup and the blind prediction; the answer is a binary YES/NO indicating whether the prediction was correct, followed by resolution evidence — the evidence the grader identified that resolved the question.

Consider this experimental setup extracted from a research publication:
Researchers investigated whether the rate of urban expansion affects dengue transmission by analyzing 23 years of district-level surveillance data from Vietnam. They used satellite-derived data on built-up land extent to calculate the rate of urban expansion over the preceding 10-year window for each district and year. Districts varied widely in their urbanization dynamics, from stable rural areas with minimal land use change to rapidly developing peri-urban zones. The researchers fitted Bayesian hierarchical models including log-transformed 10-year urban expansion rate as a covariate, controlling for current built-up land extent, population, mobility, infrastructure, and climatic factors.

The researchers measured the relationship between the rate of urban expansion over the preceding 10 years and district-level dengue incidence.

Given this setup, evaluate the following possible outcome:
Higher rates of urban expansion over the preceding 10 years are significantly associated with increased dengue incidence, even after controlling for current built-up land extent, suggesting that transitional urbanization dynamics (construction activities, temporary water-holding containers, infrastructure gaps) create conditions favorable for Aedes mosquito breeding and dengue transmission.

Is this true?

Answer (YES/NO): NO